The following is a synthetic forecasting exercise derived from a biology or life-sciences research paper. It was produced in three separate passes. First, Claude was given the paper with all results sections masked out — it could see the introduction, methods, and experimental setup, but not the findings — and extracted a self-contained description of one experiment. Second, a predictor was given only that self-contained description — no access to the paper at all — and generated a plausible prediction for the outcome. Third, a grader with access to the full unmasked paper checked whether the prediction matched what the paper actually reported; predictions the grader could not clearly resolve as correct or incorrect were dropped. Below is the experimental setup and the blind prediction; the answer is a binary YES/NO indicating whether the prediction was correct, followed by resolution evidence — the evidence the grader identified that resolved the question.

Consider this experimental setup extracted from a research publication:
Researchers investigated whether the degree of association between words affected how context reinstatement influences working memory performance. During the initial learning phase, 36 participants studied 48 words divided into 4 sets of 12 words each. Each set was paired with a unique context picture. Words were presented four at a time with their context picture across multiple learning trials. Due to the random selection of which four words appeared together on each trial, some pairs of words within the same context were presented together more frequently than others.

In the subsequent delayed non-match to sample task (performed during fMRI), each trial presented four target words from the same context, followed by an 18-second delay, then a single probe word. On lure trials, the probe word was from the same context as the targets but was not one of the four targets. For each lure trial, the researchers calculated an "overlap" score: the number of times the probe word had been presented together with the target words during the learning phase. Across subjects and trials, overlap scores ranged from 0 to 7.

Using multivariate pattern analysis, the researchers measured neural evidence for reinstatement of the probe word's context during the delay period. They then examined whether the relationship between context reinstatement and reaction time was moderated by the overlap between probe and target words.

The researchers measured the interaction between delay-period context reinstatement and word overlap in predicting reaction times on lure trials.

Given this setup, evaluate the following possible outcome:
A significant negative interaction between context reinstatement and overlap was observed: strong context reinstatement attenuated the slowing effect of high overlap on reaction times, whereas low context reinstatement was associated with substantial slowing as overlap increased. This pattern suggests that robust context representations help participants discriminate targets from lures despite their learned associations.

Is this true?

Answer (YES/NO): NO